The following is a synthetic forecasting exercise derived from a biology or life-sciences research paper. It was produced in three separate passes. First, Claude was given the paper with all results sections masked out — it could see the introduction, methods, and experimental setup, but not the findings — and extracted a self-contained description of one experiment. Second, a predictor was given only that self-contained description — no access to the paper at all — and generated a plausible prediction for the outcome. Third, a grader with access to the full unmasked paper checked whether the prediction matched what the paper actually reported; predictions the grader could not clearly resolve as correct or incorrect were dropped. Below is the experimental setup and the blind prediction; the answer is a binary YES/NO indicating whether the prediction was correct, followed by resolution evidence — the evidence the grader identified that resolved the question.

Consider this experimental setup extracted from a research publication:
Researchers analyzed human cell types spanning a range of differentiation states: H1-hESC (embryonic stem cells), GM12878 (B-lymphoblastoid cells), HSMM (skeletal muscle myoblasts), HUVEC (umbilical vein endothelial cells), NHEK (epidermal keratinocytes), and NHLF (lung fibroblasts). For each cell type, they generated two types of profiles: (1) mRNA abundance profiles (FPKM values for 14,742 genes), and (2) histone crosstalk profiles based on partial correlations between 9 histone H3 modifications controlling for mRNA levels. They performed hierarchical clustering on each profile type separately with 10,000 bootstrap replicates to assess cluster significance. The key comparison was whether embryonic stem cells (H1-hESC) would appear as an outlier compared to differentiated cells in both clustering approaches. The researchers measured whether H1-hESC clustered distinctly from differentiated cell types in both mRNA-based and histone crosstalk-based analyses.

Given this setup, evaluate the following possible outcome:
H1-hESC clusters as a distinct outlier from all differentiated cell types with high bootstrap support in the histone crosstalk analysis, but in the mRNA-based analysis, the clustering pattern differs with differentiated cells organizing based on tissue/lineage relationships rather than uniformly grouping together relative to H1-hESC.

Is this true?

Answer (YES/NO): YES